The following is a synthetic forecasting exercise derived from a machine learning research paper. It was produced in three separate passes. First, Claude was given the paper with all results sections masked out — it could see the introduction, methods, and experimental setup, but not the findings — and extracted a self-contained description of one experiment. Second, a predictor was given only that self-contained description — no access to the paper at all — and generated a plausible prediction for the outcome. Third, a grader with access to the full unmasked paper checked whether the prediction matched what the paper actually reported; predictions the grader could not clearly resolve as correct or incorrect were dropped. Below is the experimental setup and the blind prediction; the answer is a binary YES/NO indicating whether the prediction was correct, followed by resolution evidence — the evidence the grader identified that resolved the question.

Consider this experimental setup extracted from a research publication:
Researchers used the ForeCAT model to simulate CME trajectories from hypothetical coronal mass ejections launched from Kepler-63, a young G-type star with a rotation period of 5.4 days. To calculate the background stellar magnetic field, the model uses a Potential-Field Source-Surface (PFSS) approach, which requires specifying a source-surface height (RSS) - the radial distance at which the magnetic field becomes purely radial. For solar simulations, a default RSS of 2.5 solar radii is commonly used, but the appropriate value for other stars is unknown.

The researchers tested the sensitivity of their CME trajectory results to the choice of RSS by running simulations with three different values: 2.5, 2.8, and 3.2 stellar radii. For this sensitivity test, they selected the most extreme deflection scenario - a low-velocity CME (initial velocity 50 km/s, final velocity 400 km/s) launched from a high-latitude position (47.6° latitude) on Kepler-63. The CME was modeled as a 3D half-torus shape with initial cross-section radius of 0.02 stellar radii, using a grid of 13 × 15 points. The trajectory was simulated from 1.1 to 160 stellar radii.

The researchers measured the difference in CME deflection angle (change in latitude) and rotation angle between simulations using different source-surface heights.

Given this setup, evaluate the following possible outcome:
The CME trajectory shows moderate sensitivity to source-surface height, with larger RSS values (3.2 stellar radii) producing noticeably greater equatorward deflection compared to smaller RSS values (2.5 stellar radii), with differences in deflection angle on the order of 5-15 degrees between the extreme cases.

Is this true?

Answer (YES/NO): NO